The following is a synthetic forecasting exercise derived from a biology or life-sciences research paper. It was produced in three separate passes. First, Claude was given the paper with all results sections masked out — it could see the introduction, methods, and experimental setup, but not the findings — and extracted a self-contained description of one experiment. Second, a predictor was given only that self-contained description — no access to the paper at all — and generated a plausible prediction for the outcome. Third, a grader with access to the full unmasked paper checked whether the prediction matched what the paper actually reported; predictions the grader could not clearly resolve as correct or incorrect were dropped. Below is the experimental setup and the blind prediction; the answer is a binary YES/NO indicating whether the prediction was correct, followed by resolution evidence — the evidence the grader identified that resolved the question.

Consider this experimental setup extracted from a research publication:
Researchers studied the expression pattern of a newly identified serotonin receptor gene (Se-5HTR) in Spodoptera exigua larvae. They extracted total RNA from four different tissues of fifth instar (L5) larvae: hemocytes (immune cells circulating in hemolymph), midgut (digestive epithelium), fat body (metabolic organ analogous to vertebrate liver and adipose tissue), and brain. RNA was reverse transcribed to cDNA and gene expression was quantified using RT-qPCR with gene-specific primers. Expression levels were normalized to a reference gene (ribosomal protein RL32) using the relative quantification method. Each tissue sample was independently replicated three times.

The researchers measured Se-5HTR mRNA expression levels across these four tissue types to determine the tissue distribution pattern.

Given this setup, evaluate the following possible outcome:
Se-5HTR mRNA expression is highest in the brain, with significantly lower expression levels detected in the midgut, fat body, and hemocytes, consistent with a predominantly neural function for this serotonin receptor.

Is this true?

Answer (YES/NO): NO